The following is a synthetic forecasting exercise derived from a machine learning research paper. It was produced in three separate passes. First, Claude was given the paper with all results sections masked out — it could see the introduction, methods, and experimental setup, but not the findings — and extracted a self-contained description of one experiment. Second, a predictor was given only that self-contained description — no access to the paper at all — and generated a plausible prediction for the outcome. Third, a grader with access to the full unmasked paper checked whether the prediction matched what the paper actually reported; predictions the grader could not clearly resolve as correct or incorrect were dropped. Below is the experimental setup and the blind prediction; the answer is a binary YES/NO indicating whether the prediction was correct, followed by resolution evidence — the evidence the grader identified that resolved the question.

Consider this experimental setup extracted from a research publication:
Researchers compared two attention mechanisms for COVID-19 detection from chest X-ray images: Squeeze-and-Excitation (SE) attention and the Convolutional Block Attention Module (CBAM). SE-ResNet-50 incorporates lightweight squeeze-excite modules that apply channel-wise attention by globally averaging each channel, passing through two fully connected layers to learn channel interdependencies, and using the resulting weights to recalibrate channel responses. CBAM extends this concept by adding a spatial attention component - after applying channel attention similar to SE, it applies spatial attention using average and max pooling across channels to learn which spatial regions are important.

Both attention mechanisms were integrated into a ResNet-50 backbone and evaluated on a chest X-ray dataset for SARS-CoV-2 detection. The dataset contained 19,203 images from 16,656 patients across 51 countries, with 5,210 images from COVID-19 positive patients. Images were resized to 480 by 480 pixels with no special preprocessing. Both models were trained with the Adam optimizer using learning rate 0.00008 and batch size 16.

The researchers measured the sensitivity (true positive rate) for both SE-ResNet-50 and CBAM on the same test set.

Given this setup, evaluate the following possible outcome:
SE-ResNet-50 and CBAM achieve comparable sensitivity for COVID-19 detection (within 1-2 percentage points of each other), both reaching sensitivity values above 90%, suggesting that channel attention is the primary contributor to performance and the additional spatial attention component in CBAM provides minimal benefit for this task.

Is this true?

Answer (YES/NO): NO